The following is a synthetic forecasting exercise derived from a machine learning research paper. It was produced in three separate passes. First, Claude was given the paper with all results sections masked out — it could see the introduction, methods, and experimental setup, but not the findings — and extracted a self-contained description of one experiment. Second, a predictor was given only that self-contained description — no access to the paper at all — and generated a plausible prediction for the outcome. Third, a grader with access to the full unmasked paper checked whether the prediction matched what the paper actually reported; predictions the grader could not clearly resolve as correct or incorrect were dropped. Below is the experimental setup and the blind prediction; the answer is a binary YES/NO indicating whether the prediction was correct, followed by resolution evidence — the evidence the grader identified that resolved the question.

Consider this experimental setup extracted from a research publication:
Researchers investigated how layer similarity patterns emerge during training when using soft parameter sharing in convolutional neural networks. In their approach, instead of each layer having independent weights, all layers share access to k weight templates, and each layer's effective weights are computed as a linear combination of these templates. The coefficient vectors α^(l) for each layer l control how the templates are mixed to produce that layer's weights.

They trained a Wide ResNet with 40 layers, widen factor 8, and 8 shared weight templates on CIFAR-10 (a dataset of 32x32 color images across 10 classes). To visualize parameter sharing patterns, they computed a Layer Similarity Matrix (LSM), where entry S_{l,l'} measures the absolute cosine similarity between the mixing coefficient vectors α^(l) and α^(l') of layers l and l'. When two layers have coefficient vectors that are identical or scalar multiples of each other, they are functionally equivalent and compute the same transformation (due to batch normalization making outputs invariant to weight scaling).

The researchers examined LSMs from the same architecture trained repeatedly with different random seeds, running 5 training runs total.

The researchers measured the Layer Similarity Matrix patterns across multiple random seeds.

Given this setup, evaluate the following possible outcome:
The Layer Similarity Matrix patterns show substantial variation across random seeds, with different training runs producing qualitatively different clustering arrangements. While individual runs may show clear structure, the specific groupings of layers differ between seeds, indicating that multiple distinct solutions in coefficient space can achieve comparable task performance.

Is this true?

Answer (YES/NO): NO